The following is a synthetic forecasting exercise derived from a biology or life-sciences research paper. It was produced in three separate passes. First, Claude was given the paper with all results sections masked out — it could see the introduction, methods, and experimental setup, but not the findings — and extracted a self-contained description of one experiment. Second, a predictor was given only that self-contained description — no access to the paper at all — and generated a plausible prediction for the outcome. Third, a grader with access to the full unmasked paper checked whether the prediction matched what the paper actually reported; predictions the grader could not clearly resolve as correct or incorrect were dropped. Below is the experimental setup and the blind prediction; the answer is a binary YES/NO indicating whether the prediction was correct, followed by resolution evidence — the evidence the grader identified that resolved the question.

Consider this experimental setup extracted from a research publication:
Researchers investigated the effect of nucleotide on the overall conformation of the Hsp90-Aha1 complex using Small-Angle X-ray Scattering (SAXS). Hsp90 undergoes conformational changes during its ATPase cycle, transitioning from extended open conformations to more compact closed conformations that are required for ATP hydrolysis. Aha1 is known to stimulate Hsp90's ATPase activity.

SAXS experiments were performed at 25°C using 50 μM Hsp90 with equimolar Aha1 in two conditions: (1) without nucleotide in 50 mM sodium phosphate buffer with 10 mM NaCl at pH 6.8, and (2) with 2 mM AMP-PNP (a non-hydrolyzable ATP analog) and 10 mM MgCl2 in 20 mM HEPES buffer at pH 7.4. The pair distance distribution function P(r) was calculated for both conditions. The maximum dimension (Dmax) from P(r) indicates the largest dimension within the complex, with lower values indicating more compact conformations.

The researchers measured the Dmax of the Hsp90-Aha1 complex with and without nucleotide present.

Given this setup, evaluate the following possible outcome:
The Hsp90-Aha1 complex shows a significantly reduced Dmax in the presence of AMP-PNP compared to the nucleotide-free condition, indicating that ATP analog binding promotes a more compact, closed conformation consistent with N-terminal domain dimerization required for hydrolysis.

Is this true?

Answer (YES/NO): NO